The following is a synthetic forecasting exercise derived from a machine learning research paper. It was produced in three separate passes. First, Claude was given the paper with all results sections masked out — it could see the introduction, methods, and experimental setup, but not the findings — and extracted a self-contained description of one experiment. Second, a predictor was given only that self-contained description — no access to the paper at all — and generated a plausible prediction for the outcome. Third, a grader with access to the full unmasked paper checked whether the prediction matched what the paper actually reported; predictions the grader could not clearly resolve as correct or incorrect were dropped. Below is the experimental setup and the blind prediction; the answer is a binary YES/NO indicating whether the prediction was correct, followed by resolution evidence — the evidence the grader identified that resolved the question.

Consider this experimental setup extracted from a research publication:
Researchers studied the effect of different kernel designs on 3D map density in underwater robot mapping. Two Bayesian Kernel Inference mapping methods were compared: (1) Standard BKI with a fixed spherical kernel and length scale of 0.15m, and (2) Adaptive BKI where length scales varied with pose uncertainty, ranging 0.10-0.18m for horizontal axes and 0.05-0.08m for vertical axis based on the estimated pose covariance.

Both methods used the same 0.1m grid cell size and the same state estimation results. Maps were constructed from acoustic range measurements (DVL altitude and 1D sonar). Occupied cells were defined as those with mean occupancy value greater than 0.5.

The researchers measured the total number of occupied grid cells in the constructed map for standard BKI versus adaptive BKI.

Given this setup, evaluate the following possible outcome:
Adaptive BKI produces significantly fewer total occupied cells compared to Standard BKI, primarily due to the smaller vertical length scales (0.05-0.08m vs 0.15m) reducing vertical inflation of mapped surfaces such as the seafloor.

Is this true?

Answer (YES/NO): YES